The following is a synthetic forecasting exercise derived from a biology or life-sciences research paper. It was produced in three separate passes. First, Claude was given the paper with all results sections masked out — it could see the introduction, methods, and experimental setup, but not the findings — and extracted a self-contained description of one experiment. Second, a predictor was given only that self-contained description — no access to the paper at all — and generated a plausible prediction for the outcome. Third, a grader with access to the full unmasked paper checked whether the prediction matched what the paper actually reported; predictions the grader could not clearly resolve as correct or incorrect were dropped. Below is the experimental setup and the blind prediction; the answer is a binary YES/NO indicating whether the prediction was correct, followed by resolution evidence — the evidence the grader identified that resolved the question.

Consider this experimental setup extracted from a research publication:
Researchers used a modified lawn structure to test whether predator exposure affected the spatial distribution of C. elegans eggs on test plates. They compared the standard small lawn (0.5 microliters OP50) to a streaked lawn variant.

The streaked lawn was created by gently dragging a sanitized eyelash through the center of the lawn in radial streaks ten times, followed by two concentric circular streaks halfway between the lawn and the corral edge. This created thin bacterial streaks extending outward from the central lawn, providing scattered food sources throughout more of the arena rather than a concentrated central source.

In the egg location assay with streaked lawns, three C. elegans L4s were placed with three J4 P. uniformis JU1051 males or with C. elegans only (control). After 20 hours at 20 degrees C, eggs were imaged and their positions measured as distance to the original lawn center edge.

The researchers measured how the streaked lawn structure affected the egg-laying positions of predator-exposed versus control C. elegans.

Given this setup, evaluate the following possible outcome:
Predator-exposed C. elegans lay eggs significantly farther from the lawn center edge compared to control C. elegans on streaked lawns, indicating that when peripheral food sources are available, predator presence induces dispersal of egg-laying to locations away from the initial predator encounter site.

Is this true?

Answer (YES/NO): YES